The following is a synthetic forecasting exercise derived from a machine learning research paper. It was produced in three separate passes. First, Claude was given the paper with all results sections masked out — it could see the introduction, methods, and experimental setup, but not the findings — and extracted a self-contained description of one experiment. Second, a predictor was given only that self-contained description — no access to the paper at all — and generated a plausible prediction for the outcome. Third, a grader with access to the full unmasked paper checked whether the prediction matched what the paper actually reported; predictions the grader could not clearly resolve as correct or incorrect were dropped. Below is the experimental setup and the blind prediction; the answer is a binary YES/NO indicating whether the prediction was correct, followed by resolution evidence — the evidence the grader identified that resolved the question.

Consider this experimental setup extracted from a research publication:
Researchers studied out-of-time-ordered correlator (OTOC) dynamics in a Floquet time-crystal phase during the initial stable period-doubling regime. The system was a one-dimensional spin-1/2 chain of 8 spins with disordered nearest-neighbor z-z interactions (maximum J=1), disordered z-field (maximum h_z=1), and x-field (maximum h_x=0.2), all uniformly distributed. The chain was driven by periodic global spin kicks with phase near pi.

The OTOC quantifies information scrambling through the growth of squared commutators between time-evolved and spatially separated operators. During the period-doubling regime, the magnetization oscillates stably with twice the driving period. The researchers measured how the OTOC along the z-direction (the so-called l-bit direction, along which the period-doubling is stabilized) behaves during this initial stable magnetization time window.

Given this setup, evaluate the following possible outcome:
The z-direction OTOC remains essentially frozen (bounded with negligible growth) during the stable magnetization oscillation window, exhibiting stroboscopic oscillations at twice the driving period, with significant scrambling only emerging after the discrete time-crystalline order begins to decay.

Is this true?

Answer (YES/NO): NO